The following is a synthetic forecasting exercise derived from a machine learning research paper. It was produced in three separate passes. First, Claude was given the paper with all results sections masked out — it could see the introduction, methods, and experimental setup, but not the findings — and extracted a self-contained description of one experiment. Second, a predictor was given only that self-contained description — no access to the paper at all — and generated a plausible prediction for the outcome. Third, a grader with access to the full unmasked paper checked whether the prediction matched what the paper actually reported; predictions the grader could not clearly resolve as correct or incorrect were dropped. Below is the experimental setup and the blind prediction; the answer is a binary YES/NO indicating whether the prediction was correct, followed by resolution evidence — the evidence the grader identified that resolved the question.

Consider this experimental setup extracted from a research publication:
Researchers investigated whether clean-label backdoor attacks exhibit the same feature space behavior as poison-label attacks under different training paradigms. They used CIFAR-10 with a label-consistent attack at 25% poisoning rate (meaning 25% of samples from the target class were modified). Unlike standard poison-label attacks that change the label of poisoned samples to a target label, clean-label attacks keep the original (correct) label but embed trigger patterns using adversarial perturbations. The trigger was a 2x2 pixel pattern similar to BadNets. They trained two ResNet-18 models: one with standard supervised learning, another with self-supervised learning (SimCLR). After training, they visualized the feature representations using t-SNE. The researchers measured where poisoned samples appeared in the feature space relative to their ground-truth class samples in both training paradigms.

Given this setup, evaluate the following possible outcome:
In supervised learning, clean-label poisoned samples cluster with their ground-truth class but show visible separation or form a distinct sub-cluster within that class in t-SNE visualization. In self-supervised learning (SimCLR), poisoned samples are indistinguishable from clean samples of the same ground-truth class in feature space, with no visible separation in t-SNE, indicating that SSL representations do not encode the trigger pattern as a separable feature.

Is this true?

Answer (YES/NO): NO